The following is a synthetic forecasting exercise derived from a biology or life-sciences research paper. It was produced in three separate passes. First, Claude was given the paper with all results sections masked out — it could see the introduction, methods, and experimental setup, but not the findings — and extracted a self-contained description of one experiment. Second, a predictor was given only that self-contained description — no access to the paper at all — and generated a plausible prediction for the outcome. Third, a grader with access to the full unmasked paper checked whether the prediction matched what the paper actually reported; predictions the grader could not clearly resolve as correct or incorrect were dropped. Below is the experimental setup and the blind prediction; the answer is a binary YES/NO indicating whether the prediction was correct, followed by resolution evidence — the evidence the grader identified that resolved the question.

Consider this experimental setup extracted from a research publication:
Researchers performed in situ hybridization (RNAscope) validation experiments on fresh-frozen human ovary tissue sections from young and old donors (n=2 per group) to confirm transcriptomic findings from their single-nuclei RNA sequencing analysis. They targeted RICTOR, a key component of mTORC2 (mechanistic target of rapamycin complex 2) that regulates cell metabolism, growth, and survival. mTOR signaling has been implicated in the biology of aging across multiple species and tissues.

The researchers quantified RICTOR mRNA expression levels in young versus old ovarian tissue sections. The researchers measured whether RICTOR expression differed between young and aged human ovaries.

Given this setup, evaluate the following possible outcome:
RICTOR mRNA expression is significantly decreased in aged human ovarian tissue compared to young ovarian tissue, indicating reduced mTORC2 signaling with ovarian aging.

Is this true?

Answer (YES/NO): NO